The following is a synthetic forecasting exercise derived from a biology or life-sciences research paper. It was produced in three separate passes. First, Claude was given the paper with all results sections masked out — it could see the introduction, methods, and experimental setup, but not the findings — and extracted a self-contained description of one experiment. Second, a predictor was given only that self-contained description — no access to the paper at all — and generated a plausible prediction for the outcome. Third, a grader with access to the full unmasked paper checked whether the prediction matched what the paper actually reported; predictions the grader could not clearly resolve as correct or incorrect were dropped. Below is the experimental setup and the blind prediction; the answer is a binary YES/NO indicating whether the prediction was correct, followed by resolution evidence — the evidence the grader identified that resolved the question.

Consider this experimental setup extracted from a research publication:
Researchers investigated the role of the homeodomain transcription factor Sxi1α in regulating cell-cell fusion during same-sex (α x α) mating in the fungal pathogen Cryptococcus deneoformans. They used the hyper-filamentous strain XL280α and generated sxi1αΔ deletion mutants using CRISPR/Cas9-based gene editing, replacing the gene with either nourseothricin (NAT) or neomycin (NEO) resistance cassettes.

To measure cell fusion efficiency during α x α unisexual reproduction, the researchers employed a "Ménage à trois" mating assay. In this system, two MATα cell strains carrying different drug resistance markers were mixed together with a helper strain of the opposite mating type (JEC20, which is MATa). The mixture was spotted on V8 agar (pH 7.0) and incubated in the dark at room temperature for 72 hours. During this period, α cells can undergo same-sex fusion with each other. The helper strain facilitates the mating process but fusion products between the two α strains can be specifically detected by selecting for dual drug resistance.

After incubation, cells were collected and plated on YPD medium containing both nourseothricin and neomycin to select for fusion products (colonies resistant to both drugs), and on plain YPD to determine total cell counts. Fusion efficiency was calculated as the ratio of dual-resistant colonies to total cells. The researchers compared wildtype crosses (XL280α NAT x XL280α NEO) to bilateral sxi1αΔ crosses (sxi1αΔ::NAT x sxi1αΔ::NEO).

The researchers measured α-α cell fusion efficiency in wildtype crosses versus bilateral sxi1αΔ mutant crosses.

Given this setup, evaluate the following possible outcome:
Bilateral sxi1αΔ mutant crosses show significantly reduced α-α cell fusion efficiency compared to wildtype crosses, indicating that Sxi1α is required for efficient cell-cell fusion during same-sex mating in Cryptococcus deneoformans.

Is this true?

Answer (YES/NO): NO